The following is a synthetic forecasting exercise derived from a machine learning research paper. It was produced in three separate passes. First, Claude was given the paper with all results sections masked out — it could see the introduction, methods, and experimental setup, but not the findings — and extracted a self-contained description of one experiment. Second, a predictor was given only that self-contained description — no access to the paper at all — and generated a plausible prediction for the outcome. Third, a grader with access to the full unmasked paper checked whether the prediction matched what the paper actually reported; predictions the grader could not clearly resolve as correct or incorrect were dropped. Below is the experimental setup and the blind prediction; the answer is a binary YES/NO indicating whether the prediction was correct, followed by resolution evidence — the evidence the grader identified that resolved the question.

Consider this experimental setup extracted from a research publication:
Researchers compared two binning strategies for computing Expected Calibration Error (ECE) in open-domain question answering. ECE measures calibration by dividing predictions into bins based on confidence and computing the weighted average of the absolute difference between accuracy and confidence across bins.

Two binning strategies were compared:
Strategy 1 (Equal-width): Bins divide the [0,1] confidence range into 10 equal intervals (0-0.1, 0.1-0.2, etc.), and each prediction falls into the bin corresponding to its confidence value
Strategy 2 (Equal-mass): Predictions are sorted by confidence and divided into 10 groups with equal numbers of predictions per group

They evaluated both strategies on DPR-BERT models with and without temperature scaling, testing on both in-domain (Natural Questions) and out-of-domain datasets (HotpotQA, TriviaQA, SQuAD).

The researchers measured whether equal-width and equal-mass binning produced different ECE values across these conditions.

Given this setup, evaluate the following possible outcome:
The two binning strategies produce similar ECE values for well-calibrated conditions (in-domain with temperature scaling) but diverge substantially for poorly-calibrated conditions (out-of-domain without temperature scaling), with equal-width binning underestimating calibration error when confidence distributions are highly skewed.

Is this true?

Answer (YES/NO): NO